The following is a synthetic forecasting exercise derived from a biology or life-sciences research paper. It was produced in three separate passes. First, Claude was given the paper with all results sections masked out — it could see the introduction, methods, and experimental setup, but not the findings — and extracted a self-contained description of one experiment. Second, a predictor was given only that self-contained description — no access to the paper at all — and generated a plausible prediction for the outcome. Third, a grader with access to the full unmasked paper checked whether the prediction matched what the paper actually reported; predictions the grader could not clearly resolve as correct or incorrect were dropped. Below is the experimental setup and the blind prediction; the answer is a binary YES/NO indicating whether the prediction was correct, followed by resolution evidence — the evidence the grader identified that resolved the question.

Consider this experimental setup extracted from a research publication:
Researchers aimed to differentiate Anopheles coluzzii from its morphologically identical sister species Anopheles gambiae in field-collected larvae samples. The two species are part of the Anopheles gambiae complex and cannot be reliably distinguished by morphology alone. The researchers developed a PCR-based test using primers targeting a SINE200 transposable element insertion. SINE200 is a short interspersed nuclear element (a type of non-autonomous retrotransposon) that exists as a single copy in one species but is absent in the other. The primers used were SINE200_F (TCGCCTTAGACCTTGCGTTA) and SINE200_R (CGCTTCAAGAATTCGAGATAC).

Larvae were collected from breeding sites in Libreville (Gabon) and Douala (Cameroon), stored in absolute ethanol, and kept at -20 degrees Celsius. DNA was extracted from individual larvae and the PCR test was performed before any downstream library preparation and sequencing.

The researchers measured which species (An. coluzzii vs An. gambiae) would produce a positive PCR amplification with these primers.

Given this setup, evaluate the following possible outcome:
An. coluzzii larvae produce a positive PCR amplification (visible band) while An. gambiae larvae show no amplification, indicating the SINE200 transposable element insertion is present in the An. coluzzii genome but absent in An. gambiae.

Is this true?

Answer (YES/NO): YES